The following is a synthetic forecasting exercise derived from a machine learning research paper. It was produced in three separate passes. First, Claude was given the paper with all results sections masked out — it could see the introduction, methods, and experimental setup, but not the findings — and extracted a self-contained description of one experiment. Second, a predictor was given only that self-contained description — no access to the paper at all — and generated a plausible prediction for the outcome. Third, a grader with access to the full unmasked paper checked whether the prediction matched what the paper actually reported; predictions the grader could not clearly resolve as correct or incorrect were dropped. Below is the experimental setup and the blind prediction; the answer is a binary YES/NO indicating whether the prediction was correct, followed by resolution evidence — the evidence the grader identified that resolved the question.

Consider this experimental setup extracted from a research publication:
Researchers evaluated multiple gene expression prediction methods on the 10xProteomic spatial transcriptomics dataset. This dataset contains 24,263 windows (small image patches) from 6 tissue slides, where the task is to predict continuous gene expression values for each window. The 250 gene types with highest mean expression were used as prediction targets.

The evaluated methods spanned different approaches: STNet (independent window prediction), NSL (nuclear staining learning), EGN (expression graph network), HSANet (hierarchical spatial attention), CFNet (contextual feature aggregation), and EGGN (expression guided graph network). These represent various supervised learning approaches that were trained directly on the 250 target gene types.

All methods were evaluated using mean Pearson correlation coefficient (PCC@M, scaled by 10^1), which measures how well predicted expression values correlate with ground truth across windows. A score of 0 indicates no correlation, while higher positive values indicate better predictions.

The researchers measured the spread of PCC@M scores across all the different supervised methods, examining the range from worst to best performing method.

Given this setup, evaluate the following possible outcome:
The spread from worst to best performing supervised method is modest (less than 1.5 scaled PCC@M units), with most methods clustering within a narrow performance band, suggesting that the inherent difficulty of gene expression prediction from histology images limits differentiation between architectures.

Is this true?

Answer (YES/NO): NO